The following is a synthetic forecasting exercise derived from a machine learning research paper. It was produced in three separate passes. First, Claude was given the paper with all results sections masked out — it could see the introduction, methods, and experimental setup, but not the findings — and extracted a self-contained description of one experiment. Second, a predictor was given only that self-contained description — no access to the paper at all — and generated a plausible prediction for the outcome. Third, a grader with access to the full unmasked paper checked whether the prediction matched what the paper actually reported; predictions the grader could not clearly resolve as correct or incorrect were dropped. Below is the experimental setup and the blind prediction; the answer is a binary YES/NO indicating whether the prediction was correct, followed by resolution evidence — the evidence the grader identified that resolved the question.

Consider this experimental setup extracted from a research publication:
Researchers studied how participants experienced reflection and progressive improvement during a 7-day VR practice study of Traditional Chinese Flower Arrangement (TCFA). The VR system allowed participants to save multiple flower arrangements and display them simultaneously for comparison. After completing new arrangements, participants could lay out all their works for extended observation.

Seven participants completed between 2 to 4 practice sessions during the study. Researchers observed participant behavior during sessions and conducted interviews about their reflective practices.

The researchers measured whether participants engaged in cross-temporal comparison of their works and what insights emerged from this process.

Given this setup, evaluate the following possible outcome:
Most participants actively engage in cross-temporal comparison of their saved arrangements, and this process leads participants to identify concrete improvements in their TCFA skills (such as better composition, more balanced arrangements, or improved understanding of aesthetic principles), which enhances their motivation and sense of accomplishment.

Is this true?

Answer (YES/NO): YES